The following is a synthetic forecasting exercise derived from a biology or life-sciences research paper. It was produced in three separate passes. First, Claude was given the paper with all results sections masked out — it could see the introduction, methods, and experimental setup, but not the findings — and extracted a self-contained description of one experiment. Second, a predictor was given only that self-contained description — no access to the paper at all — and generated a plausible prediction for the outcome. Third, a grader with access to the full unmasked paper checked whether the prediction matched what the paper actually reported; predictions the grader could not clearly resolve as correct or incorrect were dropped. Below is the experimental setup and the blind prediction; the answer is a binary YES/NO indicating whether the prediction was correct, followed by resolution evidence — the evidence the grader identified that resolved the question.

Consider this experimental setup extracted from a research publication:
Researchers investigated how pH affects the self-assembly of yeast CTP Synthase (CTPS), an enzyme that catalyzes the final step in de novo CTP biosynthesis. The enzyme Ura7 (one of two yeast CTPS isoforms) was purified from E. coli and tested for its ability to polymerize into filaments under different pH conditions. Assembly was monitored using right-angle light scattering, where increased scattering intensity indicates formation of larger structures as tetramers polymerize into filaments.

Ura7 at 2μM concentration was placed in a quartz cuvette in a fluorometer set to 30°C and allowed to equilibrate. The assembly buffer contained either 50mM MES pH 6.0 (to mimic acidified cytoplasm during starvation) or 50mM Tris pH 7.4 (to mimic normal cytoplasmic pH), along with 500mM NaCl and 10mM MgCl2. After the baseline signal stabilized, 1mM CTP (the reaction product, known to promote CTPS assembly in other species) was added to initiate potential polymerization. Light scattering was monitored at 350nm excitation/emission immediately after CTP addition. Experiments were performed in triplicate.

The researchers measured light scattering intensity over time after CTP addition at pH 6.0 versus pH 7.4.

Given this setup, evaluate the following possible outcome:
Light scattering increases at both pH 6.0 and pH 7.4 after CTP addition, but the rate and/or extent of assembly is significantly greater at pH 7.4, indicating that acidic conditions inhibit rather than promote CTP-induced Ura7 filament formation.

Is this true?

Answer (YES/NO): NO